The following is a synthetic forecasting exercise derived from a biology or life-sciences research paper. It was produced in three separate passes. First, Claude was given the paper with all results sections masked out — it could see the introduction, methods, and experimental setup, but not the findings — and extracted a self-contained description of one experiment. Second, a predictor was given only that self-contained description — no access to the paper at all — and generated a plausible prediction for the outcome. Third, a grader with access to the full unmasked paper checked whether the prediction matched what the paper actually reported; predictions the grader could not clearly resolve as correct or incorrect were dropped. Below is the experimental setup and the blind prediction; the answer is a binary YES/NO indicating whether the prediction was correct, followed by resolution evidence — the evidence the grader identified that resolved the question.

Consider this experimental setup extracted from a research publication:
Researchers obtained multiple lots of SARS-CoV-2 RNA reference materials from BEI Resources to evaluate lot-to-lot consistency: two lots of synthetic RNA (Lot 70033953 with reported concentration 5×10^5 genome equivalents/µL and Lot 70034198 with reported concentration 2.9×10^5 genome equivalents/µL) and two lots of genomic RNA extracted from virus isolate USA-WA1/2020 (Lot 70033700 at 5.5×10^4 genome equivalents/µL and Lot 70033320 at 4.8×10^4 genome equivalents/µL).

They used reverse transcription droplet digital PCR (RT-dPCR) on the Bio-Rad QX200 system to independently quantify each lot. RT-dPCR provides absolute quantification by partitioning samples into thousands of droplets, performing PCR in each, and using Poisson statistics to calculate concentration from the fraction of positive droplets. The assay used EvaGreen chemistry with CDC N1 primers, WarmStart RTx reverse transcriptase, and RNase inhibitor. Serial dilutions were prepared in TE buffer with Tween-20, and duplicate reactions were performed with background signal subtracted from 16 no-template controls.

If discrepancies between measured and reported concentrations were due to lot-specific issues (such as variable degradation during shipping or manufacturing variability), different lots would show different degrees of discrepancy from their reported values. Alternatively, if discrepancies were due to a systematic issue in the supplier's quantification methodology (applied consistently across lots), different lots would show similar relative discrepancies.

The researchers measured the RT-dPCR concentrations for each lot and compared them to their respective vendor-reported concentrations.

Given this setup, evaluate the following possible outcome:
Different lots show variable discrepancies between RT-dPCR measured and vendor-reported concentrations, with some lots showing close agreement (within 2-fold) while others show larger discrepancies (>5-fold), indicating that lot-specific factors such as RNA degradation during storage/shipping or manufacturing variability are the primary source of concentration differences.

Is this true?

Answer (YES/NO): NO